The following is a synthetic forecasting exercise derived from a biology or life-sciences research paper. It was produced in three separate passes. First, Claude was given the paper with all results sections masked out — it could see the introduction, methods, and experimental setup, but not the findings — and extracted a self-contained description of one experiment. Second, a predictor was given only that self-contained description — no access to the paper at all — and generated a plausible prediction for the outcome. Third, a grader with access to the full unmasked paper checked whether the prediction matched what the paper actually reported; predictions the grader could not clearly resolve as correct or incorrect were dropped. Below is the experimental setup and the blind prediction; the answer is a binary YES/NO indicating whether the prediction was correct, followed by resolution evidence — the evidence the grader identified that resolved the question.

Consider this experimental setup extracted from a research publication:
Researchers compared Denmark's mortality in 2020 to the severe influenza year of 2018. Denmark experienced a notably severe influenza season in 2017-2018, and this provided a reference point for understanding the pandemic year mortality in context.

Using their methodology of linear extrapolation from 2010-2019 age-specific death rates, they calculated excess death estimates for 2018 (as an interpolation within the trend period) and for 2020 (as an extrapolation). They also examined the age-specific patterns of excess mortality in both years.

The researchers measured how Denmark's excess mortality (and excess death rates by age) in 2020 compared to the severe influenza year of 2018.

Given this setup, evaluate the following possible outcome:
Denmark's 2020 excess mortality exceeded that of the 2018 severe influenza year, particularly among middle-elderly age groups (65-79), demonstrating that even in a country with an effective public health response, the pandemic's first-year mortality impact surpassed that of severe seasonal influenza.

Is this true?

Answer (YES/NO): NO